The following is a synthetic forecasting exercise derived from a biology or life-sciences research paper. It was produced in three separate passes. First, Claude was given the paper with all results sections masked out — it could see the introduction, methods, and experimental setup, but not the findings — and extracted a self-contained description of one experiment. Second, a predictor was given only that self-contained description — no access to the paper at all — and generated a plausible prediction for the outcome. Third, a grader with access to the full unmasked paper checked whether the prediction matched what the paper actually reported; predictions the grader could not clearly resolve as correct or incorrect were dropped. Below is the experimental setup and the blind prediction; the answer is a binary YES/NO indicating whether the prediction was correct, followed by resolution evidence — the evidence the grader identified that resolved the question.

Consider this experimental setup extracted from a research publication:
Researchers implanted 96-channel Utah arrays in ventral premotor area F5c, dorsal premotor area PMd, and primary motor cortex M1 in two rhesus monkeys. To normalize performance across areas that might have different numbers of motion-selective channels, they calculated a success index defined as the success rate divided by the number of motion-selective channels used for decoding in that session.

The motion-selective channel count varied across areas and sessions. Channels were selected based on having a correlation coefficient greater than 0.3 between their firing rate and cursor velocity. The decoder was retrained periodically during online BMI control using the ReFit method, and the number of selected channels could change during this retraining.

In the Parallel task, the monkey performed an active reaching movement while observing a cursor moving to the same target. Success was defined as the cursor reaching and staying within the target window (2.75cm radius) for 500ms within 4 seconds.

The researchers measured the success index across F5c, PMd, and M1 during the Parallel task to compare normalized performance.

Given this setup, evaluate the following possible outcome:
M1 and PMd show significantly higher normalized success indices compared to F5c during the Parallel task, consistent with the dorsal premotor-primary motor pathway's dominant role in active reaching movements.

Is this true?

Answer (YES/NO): NO